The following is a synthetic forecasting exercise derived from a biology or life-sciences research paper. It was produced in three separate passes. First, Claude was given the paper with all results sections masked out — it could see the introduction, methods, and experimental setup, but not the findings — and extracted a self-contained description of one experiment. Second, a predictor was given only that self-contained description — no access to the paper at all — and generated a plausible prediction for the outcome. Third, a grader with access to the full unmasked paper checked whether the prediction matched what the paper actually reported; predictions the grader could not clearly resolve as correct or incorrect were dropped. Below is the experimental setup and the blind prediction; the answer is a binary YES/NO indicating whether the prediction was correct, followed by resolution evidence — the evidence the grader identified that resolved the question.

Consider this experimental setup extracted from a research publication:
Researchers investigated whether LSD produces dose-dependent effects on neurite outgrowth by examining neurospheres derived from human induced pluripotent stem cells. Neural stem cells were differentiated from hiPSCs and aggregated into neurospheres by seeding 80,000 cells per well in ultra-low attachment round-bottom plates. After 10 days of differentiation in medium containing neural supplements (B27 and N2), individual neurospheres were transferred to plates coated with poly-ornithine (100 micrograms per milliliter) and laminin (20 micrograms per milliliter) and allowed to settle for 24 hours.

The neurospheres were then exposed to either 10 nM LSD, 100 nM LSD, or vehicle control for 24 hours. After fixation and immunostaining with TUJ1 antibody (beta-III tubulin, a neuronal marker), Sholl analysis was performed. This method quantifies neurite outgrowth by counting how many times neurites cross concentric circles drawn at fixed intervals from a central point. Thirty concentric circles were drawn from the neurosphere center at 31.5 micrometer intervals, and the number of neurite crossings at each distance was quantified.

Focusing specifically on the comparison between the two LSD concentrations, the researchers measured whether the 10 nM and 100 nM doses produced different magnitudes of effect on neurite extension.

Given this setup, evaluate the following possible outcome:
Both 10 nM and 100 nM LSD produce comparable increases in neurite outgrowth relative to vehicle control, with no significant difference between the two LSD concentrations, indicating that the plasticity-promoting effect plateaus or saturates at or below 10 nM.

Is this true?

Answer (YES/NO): NO